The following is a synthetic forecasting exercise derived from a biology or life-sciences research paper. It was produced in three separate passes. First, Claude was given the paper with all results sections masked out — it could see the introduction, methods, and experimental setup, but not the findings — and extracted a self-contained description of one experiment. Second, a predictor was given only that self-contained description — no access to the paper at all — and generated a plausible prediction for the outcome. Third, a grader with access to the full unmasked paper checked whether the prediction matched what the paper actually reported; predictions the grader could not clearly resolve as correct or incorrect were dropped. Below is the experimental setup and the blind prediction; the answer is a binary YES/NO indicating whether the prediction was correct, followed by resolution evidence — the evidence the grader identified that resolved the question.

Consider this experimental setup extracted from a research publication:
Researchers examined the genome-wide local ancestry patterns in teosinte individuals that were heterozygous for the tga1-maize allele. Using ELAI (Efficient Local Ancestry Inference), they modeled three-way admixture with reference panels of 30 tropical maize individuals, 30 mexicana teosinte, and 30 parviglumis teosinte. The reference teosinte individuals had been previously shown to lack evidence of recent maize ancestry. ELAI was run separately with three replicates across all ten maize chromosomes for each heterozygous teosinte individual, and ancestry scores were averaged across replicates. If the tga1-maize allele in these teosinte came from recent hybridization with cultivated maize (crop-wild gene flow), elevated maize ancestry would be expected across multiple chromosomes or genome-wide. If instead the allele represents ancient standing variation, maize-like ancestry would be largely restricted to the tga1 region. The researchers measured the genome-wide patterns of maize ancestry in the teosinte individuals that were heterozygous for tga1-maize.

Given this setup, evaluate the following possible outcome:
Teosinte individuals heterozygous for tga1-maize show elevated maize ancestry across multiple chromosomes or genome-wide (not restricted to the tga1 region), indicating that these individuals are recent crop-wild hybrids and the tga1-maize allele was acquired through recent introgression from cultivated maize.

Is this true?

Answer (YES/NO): NO